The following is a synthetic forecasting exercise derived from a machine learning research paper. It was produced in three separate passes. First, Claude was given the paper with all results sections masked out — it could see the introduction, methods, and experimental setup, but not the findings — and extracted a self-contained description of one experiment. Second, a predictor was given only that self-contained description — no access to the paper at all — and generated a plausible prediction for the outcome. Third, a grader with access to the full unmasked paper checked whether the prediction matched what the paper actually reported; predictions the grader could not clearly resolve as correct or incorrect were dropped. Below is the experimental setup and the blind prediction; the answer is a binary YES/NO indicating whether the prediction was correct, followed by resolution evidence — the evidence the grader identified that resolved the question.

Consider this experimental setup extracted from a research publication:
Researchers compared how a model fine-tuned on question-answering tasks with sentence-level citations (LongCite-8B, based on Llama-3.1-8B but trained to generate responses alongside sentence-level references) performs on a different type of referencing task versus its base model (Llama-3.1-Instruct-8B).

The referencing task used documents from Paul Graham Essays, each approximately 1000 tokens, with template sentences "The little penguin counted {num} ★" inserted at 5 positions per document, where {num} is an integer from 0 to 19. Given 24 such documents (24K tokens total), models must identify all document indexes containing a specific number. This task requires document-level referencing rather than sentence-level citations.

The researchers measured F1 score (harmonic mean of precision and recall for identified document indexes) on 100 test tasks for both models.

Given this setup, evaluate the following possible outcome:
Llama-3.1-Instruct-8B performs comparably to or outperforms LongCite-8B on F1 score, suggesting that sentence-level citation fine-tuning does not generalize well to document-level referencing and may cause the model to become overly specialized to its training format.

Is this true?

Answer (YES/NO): YES